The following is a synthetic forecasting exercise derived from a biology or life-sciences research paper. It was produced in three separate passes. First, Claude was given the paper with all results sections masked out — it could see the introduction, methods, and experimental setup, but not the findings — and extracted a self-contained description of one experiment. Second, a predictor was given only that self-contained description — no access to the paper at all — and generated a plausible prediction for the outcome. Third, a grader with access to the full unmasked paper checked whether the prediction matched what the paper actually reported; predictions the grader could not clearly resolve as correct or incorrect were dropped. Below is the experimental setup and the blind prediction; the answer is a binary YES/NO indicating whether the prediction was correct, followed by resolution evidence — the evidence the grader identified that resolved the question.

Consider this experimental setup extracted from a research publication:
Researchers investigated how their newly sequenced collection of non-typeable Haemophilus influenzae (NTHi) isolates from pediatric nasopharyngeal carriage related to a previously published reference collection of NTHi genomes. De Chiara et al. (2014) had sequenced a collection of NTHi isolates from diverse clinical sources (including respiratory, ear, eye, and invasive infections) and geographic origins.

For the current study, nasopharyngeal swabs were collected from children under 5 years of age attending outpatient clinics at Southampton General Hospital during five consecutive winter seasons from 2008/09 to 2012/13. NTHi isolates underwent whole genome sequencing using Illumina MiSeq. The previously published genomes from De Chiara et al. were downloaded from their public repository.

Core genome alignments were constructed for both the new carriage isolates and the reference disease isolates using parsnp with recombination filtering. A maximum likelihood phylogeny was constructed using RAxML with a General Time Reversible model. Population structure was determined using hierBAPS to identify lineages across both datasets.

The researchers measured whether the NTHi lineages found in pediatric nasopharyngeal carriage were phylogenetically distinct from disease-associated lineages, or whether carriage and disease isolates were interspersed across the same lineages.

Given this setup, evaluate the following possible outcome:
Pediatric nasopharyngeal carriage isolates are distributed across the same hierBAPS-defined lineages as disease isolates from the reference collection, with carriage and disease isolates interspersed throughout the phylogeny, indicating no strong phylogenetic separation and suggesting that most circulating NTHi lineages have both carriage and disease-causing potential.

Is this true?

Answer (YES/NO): YES